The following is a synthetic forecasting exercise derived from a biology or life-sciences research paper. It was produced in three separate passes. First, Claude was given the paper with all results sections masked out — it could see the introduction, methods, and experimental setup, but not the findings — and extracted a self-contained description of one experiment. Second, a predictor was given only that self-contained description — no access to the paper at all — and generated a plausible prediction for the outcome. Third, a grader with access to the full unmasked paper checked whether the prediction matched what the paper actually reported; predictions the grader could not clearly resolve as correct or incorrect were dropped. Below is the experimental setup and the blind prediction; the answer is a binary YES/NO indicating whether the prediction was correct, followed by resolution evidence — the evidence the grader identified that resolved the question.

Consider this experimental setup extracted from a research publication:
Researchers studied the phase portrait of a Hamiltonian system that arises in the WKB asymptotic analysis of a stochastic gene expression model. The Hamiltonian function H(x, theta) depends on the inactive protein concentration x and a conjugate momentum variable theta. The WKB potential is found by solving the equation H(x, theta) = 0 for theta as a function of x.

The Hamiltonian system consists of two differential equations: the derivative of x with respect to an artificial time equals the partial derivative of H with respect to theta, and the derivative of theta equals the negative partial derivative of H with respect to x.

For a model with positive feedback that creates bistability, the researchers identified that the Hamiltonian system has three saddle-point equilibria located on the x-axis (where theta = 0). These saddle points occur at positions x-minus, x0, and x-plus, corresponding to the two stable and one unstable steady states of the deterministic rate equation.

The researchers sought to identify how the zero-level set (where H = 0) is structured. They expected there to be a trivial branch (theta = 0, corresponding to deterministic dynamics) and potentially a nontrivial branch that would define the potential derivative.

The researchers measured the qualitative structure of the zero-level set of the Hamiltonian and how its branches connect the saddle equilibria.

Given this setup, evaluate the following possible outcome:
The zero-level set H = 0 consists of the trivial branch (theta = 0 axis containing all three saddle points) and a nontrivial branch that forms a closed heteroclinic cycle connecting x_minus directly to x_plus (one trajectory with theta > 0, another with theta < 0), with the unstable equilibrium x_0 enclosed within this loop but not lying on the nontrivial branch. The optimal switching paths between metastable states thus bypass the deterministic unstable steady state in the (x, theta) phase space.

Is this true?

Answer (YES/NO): NO